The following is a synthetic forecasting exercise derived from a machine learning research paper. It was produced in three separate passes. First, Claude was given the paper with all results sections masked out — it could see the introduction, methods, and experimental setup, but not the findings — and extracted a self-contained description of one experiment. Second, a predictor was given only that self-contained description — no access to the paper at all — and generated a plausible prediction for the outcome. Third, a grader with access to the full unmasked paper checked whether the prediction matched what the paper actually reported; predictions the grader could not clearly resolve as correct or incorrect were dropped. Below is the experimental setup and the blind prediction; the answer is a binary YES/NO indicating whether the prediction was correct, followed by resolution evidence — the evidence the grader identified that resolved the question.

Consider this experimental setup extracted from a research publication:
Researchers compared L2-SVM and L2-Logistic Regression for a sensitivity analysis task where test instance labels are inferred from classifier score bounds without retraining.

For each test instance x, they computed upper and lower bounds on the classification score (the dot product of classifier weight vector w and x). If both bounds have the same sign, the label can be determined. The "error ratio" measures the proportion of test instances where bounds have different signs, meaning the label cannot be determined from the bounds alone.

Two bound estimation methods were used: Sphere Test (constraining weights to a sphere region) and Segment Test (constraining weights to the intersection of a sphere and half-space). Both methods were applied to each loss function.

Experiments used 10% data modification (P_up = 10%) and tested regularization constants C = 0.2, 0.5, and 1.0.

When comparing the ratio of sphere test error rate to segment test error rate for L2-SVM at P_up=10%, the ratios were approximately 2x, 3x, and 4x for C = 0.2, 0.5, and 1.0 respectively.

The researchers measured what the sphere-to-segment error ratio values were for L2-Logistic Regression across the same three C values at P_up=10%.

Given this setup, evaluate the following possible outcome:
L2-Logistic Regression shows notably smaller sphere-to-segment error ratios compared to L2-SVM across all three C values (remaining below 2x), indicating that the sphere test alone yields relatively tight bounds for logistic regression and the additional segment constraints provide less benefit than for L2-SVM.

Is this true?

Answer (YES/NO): NO